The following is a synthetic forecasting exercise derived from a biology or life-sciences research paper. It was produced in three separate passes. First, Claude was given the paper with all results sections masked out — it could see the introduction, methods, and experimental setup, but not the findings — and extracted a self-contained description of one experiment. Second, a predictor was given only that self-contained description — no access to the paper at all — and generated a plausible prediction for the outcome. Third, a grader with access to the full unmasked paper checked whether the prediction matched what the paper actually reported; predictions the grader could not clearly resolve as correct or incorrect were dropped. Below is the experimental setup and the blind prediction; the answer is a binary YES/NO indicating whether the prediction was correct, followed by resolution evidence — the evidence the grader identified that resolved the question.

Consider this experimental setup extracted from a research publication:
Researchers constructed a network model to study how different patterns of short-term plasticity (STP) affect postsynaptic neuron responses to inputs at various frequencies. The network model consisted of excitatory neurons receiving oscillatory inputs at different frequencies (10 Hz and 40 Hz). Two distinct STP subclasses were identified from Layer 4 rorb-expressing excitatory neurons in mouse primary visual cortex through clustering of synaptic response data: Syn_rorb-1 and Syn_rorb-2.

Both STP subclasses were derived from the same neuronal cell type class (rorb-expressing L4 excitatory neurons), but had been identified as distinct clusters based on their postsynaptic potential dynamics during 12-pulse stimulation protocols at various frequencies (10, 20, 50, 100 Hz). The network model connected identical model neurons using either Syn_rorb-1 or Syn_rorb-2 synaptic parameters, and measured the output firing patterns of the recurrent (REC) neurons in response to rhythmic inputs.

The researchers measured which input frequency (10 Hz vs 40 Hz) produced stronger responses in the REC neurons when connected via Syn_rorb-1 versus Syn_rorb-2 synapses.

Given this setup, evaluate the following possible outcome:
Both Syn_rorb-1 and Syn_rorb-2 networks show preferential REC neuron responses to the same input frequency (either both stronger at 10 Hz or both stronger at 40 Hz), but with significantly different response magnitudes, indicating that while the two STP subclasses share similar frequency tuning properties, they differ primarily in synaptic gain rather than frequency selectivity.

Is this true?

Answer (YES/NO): NO